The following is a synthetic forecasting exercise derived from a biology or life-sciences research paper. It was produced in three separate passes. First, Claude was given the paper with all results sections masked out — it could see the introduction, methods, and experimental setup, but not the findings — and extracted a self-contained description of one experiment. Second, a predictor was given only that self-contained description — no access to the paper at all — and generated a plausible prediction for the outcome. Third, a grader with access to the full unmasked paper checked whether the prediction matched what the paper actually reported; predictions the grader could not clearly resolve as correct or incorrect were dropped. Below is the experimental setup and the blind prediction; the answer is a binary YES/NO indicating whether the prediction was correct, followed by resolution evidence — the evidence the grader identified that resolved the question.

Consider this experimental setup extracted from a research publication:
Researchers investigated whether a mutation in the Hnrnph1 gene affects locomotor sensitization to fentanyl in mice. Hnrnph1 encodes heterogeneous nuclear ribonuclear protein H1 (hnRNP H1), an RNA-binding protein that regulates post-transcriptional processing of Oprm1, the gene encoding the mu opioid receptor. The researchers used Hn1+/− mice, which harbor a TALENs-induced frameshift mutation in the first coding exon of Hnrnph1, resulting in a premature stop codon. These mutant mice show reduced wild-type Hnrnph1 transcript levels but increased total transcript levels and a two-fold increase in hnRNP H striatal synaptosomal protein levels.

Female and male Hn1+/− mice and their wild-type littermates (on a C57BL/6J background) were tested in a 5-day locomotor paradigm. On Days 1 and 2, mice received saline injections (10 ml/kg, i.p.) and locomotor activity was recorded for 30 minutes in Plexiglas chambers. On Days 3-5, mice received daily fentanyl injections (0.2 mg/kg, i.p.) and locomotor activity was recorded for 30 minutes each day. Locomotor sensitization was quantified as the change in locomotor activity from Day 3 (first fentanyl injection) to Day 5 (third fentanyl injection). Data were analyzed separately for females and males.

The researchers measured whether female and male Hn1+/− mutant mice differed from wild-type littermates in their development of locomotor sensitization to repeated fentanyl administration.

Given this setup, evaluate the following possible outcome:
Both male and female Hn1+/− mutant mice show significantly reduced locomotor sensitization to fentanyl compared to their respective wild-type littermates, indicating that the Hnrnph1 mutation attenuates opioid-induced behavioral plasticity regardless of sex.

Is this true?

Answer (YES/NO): NO